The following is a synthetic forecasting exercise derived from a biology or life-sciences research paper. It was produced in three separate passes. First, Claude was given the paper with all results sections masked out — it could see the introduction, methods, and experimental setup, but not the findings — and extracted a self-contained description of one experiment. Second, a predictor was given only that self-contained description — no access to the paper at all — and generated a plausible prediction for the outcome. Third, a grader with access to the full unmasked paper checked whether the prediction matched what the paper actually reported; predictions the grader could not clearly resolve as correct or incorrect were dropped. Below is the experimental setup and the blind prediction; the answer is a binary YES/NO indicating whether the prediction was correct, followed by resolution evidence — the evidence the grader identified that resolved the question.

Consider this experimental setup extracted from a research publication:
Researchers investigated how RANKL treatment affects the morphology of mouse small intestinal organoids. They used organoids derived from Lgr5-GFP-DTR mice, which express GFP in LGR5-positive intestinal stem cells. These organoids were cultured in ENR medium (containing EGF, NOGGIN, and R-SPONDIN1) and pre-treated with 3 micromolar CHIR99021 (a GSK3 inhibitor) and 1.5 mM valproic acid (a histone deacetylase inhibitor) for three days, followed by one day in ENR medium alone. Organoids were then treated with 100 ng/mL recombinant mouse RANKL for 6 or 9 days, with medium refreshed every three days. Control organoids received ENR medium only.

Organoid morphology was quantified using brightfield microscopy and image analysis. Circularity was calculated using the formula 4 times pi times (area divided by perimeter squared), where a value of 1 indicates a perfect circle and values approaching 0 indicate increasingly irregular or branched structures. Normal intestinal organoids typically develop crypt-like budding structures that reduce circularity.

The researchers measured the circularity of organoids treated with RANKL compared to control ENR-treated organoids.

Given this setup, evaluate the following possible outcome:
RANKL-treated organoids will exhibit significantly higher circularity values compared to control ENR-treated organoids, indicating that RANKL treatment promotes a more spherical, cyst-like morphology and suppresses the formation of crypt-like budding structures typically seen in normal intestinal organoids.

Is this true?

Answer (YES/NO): YES